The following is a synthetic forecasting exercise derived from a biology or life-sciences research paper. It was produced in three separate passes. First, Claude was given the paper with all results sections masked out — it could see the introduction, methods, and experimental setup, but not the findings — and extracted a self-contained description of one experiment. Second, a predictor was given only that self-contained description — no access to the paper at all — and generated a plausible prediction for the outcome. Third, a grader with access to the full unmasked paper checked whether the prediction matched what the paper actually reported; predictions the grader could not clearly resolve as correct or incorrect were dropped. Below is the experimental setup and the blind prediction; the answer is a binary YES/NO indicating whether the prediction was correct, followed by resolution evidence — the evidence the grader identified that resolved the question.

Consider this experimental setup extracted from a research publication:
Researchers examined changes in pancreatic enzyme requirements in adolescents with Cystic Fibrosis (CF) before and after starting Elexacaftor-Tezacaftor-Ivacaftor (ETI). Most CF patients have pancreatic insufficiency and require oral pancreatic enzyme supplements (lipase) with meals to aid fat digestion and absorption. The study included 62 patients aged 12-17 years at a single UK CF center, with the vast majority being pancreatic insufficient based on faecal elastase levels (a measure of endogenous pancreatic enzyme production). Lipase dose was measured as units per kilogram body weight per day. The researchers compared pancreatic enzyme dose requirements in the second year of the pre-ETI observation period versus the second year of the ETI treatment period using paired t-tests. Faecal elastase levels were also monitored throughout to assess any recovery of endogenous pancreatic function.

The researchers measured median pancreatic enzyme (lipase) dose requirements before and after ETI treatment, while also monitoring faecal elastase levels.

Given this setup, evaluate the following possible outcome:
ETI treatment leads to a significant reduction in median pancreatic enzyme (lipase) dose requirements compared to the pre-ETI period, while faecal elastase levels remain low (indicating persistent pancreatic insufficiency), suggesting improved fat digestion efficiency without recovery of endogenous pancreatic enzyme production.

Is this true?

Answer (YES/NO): YES